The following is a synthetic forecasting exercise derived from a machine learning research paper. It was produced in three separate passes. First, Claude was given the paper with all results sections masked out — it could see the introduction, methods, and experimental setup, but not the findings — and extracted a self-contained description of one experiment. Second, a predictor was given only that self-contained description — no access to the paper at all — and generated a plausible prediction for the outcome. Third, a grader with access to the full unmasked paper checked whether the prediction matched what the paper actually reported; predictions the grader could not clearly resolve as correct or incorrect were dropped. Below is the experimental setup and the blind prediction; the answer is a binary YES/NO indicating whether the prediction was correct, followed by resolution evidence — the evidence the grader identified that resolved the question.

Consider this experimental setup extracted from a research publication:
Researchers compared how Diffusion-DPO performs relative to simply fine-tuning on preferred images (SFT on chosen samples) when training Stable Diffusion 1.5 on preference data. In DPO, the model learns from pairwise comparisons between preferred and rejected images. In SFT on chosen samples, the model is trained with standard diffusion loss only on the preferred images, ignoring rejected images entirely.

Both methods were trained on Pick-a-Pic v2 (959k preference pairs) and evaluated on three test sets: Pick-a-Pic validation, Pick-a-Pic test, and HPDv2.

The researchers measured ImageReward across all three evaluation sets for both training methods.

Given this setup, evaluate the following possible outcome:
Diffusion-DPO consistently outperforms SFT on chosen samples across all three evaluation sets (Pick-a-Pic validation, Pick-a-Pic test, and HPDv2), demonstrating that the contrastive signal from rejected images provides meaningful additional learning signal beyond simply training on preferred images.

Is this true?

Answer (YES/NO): NO